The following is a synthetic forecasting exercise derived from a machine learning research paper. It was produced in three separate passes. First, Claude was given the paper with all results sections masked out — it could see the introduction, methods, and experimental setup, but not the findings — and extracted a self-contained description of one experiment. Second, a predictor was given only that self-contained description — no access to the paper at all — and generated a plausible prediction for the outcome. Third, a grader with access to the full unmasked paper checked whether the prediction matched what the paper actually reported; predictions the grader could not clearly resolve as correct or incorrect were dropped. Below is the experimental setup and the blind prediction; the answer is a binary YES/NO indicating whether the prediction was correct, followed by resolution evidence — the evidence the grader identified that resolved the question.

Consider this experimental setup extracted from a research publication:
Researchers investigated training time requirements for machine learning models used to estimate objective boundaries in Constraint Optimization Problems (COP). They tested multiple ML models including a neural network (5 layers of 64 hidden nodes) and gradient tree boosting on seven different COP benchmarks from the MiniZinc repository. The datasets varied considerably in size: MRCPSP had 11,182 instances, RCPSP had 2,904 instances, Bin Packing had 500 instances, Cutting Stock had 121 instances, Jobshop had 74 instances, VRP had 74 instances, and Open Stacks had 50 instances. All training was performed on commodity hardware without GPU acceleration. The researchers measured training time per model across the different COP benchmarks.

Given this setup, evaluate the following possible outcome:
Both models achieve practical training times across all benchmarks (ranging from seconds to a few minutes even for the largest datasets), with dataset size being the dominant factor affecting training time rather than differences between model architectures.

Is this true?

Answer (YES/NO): NO